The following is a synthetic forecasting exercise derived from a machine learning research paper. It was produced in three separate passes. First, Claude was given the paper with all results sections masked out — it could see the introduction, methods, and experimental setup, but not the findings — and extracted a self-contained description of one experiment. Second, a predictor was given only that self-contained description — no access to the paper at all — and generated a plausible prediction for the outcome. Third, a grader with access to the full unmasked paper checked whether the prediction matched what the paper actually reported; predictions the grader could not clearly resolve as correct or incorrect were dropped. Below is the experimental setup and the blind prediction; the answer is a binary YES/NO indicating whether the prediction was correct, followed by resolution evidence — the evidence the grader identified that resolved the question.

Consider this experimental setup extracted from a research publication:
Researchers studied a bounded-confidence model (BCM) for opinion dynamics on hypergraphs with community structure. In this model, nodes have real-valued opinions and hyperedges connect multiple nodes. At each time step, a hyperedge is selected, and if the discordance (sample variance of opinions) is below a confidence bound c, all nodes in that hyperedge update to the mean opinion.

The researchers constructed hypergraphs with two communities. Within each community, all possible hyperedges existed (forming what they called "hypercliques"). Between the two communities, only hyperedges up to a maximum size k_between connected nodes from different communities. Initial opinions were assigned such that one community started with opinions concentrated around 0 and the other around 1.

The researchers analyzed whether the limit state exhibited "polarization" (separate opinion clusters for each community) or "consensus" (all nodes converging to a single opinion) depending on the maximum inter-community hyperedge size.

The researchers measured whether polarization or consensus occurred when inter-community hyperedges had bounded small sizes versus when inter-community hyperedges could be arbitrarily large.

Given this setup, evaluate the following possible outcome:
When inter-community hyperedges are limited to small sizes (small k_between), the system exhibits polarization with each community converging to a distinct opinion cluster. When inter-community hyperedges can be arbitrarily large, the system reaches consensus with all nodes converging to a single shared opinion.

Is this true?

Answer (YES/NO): YES